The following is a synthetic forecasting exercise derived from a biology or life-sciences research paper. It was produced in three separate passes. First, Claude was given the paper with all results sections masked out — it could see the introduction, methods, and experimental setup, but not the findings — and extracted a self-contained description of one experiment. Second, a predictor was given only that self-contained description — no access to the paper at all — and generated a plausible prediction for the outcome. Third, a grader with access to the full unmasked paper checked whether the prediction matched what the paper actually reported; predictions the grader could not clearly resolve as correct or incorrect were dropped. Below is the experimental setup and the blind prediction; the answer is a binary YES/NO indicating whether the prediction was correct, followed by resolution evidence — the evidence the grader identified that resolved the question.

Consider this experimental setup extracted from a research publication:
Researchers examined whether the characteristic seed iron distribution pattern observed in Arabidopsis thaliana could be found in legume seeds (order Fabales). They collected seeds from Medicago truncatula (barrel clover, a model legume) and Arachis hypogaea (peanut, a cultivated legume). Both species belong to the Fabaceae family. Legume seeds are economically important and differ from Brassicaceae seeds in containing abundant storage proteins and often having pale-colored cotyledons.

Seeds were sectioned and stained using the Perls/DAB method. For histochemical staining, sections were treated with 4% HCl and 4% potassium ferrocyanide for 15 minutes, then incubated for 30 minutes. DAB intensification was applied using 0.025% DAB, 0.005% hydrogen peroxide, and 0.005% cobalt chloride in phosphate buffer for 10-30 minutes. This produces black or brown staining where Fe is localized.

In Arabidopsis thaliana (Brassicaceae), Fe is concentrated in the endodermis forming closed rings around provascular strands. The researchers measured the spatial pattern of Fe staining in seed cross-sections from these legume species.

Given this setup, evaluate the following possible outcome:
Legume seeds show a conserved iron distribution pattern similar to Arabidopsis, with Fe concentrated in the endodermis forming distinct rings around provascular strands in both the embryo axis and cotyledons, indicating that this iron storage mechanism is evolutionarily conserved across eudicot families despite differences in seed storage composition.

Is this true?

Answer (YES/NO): NO